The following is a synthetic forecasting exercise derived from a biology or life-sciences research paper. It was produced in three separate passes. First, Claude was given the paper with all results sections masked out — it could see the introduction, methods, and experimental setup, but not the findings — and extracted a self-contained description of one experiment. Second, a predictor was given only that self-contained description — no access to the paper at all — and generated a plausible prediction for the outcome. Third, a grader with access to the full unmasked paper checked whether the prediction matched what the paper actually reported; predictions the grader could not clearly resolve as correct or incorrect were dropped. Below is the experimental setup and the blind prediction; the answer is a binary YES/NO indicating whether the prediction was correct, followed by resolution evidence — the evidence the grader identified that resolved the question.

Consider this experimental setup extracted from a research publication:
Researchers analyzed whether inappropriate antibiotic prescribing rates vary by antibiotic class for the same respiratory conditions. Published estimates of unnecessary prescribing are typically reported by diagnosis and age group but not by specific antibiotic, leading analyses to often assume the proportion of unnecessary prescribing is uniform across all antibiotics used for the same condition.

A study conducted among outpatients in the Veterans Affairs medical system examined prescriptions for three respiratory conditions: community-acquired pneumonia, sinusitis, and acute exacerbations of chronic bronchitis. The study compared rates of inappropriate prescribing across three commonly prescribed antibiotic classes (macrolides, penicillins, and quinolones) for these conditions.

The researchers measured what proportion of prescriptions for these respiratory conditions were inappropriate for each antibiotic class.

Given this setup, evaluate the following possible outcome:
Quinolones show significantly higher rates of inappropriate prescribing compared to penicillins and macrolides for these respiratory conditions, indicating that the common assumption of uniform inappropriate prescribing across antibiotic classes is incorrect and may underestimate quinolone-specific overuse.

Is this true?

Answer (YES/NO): NO